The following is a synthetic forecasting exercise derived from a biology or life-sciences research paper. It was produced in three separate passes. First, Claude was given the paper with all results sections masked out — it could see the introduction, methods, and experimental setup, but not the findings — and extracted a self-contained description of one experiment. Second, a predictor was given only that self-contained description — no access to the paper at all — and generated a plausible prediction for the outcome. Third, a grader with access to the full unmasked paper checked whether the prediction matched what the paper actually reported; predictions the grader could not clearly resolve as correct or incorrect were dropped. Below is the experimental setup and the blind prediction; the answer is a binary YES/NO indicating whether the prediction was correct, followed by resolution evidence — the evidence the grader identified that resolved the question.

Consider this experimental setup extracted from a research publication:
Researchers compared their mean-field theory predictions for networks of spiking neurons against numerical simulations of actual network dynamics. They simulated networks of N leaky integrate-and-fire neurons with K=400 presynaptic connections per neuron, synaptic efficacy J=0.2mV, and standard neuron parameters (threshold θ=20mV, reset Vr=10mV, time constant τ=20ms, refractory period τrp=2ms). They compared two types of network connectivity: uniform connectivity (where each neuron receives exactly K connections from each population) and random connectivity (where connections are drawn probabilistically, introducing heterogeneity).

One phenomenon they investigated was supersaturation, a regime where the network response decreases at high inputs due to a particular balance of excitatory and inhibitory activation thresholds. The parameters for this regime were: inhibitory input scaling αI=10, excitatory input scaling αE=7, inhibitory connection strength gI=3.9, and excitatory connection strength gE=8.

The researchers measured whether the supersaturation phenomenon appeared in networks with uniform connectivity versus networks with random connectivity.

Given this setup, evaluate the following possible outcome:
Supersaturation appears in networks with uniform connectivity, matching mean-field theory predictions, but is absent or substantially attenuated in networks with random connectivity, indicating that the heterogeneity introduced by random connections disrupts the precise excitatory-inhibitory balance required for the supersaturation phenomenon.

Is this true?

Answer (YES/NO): YES